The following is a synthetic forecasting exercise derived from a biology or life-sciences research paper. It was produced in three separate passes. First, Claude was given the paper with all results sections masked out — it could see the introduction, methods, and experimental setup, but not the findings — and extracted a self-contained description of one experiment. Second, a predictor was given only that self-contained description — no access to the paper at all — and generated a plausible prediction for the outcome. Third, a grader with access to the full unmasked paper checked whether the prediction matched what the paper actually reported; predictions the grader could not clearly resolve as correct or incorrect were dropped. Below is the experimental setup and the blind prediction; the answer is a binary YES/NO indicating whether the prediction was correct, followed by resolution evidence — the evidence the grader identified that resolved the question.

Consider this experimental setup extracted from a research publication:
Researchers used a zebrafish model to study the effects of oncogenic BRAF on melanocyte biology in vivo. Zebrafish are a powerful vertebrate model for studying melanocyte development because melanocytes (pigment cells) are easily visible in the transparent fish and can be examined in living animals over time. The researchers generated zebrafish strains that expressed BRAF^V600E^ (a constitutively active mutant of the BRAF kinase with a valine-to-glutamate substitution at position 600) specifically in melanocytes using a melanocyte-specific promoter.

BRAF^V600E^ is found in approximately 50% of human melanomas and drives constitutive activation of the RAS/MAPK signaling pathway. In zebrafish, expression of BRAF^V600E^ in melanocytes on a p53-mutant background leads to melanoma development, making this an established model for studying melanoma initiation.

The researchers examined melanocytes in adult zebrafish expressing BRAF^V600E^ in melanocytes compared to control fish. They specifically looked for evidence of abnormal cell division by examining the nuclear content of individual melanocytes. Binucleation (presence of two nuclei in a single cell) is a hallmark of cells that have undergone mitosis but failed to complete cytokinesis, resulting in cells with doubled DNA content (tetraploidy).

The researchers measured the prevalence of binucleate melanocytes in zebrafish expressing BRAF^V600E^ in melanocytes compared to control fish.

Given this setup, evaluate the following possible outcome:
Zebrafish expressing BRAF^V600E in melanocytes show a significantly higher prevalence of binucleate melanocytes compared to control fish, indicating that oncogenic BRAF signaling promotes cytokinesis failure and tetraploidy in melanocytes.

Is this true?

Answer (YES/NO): YES